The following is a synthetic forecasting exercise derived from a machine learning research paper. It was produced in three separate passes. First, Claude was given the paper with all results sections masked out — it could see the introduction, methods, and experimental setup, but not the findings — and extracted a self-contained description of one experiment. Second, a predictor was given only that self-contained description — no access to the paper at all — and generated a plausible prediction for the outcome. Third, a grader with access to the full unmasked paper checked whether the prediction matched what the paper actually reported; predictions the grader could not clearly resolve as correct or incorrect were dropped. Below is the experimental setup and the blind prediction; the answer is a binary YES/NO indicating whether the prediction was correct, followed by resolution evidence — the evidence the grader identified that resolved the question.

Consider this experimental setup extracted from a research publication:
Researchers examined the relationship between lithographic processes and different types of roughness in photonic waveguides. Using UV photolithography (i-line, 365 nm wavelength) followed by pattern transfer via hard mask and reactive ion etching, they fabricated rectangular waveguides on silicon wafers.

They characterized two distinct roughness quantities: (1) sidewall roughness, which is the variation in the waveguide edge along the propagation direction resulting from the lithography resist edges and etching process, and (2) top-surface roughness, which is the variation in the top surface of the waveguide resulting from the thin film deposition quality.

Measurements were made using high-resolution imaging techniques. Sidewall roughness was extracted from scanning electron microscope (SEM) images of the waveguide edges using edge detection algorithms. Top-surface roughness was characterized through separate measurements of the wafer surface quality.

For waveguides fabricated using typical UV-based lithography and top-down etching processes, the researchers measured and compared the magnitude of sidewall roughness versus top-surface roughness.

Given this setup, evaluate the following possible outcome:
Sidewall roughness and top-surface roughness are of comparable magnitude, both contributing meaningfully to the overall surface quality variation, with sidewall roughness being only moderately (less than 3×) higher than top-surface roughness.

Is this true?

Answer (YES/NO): NO